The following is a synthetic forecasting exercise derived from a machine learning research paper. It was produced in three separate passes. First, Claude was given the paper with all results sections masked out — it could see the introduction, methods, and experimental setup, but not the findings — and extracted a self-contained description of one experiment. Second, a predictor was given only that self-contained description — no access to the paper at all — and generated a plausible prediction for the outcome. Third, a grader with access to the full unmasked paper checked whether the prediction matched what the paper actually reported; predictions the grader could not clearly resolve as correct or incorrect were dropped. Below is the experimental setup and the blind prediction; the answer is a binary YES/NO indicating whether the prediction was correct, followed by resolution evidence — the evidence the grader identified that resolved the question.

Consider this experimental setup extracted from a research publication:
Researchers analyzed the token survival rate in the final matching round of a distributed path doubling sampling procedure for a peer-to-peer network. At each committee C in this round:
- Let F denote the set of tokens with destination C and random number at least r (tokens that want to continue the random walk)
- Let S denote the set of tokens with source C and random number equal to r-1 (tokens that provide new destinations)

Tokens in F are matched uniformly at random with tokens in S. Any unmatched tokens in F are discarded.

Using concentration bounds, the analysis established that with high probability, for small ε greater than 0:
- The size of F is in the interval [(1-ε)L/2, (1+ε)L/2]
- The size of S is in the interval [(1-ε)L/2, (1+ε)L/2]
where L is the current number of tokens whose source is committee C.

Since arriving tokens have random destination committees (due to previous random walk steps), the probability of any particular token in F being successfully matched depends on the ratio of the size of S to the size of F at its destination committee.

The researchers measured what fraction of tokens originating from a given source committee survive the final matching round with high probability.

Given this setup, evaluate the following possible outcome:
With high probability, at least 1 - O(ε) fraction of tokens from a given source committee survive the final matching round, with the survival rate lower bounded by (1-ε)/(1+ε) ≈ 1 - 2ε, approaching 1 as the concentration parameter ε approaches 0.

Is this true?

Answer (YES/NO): NO